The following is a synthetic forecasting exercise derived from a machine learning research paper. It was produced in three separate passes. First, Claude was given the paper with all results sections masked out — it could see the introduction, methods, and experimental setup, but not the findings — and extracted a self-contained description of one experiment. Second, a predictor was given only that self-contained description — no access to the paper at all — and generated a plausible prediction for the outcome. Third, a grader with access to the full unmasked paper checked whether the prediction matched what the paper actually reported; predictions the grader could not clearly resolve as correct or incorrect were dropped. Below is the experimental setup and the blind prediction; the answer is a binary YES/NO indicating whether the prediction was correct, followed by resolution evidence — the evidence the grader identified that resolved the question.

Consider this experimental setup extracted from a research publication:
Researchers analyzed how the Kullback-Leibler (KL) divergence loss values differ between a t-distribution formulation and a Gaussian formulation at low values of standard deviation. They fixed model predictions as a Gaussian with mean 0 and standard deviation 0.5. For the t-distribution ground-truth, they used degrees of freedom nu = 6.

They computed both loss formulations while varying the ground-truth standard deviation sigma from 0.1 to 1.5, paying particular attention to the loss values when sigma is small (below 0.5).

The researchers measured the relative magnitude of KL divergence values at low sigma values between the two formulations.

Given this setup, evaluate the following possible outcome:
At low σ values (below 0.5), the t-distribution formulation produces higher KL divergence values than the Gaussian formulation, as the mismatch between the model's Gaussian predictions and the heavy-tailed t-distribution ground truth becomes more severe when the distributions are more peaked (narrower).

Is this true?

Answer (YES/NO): YES